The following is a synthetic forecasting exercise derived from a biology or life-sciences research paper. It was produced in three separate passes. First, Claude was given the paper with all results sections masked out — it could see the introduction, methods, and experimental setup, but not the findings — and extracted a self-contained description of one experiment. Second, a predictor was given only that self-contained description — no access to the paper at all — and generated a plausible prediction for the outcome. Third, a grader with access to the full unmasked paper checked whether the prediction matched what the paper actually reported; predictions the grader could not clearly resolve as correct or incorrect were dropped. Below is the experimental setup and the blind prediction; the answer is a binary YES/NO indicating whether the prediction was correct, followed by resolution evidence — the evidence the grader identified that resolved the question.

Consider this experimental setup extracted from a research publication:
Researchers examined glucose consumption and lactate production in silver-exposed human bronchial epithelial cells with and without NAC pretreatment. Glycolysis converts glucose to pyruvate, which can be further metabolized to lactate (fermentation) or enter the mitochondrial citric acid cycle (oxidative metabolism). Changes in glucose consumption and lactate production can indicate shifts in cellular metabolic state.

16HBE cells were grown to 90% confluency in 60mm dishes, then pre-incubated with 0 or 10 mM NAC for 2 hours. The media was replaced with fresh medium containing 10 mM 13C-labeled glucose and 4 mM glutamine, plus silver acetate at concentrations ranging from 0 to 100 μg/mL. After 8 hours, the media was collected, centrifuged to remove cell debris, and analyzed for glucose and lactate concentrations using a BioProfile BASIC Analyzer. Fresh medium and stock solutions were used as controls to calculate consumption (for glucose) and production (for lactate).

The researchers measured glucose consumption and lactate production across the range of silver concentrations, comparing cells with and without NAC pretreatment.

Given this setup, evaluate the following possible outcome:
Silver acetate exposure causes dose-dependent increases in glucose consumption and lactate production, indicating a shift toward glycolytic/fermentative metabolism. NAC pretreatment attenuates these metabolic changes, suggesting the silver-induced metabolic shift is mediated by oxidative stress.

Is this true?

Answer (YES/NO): NO